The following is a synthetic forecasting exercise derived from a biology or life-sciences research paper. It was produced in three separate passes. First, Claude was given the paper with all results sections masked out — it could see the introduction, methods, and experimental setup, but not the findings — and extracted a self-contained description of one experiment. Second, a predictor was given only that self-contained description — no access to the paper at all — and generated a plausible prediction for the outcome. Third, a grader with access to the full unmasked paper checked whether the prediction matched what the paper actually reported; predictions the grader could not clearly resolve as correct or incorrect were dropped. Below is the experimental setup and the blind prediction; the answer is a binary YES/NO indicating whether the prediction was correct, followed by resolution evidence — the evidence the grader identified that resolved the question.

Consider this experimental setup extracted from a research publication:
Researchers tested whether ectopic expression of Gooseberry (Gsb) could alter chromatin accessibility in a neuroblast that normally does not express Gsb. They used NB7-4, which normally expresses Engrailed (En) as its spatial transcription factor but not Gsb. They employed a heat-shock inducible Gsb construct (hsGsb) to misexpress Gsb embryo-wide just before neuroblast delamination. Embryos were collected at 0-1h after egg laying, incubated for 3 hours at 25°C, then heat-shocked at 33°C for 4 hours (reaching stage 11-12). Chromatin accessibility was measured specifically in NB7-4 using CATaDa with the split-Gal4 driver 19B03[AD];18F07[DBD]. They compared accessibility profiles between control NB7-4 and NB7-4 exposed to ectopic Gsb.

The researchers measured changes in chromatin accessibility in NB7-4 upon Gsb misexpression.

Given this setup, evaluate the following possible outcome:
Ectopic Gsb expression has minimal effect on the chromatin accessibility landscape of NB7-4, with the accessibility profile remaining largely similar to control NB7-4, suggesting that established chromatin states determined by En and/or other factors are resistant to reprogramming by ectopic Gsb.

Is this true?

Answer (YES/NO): NO